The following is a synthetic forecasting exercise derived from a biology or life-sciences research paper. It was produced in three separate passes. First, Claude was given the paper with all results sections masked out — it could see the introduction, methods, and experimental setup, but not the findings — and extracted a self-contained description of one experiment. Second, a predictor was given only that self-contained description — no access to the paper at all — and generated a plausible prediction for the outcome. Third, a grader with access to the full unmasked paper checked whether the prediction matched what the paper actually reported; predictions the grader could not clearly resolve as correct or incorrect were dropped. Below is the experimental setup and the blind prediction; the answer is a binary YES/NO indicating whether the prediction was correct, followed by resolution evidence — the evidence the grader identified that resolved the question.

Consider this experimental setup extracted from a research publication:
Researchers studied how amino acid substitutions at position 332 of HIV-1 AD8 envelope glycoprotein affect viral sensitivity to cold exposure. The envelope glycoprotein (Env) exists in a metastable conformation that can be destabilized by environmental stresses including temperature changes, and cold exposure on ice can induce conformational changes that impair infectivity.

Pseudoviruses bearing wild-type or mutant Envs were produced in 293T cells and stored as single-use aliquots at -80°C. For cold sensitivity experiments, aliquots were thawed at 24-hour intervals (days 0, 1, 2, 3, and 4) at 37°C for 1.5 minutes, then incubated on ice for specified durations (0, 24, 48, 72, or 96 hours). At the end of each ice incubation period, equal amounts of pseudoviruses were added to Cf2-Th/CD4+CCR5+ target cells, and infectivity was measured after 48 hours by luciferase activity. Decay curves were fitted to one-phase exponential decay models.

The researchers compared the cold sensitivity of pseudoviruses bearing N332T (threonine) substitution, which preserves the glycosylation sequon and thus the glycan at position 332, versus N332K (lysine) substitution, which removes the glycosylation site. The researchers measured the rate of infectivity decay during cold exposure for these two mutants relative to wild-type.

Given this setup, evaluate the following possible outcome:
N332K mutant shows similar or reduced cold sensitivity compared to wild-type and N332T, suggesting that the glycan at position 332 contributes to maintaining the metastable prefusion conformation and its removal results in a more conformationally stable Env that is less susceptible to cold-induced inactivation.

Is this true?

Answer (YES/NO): NO